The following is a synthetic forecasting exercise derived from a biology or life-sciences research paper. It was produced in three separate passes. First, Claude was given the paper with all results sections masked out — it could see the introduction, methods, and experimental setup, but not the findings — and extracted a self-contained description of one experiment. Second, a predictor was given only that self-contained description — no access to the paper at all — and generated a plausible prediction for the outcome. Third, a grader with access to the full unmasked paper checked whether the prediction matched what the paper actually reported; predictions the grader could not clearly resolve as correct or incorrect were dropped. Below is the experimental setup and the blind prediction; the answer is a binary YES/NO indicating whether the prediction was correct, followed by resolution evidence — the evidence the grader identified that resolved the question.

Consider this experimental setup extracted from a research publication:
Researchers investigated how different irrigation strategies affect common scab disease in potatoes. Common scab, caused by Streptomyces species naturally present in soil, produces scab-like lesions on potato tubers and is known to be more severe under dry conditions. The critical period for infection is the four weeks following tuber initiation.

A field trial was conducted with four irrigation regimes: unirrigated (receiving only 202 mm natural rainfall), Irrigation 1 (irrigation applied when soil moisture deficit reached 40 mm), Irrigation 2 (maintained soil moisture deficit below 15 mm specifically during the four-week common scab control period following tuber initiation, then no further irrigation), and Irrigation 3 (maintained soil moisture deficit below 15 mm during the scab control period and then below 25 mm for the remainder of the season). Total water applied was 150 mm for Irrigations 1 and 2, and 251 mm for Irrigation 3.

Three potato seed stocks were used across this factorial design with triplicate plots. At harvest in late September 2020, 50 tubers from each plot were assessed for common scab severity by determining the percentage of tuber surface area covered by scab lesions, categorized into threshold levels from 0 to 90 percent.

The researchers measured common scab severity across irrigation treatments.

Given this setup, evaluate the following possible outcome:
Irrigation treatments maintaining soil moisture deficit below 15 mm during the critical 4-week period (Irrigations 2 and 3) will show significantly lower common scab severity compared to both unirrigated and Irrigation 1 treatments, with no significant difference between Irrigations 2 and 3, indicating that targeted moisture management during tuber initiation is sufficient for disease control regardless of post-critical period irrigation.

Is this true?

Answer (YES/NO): NO